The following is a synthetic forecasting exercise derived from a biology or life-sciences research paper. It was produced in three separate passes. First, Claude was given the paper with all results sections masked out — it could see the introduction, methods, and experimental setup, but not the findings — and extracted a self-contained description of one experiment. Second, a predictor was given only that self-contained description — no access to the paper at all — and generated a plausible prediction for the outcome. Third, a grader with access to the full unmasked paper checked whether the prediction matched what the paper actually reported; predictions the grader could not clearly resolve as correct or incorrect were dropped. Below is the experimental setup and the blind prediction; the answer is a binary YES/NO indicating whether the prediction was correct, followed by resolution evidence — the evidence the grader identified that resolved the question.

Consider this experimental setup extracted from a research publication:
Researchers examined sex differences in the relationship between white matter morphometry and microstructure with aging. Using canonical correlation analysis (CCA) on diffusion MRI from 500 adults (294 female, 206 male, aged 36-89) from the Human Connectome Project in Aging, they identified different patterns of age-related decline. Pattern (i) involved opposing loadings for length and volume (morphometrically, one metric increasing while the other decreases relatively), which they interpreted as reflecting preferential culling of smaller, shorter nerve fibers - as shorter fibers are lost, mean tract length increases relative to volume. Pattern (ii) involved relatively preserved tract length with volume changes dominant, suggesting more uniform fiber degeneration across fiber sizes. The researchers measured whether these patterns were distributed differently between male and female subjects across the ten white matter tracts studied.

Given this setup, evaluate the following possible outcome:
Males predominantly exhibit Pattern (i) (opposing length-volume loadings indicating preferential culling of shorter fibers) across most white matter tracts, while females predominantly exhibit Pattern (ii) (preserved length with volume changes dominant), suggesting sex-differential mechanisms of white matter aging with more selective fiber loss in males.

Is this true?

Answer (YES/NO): NO